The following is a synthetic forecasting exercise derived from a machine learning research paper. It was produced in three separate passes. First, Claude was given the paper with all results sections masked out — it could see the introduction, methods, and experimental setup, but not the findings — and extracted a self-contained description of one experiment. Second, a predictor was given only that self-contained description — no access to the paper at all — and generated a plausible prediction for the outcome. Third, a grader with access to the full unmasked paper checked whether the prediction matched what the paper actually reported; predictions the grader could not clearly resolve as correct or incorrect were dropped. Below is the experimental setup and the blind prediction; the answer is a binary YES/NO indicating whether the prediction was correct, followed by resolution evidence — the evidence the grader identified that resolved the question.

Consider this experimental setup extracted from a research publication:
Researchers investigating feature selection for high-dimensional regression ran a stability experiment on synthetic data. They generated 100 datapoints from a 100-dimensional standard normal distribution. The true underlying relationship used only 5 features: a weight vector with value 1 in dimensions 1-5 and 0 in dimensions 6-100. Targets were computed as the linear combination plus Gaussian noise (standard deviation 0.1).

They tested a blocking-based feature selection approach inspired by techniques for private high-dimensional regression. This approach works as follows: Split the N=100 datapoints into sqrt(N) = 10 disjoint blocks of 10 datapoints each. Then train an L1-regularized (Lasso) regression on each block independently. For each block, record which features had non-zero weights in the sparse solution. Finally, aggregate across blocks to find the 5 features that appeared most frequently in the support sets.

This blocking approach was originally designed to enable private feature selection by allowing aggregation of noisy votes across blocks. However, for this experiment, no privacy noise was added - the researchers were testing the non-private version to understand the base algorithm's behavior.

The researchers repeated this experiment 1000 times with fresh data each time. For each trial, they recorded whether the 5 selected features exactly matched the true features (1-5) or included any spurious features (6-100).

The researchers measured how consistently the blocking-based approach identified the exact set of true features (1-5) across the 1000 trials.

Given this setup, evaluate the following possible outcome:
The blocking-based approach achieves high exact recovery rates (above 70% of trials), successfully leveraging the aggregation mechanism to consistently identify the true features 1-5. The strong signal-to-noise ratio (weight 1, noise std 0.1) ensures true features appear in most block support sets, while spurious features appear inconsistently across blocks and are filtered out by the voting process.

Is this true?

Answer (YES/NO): NO